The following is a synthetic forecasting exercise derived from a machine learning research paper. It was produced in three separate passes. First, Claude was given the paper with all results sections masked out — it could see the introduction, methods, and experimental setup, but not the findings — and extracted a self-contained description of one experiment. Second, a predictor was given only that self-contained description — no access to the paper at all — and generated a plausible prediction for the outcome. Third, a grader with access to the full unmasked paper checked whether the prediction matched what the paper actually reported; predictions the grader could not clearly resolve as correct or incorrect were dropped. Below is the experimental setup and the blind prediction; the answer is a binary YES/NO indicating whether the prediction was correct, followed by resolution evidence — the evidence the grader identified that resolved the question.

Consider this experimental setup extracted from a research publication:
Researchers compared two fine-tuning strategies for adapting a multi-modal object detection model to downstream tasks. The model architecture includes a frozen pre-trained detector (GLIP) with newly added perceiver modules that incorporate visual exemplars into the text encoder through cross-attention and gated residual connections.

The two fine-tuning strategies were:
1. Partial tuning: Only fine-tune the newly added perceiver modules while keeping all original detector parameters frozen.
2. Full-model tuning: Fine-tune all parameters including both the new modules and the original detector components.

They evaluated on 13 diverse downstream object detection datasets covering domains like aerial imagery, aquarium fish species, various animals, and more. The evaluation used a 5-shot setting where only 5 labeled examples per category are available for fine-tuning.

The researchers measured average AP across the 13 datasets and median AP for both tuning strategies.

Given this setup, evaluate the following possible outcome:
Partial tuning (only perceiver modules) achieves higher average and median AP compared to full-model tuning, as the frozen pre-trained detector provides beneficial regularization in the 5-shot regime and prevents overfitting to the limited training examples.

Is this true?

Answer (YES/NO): NO